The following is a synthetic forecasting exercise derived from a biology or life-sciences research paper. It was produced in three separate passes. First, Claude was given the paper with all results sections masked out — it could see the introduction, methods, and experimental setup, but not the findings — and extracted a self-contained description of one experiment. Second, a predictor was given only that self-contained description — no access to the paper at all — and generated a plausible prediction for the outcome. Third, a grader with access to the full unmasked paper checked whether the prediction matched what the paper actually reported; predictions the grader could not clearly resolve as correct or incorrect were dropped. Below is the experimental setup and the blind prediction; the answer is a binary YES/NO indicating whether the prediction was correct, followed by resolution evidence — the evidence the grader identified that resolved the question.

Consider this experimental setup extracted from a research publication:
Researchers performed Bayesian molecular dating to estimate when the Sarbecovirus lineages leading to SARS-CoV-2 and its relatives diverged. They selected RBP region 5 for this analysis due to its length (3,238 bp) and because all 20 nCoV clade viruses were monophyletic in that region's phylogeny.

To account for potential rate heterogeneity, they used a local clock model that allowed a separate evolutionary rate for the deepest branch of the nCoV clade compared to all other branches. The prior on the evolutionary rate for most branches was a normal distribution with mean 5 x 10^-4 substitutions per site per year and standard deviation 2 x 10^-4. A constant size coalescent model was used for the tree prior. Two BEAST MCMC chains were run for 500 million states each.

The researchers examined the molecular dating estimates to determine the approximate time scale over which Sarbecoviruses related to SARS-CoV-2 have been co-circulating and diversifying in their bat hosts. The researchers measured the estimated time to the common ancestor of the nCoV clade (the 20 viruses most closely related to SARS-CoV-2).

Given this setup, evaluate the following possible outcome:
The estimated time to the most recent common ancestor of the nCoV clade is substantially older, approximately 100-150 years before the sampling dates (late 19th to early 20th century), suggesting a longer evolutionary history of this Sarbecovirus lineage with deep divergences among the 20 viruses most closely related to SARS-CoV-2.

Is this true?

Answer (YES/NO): YES